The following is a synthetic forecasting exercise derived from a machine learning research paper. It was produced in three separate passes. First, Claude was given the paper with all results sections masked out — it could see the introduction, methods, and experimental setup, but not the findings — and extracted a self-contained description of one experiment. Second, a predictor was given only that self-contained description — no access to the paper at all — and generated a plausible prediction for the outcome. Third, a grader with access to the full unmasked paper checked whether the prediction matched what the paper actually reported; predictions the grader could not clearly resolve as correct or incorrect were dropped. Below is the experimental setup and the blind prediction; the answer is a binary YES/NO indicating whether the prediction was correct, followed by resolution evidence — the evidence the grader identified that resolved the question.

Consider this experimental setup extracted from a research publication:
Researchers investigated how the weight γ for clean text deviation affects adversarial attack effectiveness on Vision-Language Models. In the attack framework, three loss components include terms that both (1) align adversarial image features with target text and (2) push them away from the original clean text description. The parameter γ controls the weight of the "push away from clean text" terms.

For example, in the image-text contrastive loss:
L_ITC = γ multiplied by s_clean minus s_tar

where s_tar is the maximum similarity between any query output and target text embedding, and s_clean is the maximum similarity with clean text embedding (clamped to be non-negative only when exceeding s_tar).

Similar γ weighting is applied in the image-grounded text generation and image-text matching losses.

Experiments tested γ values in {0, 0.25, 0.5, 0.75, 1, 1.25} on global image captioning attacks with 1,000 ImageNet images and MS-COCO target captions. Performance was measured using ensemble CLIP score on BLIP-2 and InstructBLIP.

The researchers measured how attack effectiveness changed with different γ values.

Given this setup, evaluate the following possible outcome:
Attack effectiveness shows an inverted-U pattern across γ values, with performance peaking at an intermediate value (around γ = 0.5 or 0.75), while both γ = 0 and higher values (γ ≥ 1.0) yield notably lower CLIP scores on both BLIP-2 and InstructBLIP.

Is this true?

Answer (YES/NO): NO